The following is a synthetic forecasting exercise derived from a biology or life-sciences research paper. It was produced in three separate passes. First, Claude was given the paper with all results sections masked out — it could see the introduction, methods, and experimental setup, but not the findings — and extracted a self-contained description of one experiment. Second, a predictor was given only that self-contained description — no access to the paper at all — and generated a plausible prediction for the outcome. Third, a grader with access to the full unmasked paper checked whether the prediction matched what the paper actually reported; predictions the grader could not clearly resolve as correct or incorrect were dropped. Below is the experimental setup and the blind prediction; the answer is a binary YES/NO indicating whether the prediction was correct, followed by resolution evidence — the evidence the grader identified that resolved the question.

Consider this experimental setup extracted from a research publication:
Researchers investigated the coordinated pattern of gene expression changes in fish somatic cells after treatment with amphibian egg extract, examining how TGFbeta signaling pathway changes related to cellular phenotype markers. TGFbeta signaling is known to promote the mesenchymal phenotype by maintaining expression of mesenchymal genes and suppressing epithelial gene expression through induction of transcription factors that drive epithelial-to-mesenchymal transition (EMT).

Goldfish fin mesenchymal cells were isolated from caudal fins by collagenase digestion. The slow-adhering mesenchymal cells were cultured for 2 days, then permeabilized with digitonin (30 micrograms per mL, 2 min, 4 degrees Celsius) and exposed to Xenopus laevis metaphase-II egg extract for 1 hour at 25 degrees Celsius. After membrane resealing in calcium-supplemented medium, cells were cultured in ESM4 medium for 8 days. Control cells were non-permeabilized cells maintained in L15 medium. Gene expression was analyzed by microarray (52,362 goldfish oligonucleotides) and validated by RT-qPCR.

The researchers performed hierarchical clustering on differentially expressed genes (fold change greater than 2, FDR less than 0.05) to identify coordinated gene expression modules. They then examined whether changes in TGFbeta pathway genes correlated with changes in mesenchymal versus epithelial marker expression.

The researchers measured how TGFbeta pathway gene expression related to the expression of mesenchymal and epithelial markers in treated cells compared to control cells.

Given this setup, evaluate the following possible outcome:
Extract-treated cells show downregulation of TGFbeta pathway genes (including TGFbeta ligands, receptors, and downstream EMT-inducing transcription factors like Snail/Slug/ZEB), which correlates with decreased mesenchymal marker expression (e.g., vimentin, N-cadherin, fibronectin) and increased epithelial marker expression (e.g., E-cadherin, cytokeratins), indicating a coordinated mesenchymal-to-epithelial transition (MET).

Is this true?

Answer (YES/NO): NO